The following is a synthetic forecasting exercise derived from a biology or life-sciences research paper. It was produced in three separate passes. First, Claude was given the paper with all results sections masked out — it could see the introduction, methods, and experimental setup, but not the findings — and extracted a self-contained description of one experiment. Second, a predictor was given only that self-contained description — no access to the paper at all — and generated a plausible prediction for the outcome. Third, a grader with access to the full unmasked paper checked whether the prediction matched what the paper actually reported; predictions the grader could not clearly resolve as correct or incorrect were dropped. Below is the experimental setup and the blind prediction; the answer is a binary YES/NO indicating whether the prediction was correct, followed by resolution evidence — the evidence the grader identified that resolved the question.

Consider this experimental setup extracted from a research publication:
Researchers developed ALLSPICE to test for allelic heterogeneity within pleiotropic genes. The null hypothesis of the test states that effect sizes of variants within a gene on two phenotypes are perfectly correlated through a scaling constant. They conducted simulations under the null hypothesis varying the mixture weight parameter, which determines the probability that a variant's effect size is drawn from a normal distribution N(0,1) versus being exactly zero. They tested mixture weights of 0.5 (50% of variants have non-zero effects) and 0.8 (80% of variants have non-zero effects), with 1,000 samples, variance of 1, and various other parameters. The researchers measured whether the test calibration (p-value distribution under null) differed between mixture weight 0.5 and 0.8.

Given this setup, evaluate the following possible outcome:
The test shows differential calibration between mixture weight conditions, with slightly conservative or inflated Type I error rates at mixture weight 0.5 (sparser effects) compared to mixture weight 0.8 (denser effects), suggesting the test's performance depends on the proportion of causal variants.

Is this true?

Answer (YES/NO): NO